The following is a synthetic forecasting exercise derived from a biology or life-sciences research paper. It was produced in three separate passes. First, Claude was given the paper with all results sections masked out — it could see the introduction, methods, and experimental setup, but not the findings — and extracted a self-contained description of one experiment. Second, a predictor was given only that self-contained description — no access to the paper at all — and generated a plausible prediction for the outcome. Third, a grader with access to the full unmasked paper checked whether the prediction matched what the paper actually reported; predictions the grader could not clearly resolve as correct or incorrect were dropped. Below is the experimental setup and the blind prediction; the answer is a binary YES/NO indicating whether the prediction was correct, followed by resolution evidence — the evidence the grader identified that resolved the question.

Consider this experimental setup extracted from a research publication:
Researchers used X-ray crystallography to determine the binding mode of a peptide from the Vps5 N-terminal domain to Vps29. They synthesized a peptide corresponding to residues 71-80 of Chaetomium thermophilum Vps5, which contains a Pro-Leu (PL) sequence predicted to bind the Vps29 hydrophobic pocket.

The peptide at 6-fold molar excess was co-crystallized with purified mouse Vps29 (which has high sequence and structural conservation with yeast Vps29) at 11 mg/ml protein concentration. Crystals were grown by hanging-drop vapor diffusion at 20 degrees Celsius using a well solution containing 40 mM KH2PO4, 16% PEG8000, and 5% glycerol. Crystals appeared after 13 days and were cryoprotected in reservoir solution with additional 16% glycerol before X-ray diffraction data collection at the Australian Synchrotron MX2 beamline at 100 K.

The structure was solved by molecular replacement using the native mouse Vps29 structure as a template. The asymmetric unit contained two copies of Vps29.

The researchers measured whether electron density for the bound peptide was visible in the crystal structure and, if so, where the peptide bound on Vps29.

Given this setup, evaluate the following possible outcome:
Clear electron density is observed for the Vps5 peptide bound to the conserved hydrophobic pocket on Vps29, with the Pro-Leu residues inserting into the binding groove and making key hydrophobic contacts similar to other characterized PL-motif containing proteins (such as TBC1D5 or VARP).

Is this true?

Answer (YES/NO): YES